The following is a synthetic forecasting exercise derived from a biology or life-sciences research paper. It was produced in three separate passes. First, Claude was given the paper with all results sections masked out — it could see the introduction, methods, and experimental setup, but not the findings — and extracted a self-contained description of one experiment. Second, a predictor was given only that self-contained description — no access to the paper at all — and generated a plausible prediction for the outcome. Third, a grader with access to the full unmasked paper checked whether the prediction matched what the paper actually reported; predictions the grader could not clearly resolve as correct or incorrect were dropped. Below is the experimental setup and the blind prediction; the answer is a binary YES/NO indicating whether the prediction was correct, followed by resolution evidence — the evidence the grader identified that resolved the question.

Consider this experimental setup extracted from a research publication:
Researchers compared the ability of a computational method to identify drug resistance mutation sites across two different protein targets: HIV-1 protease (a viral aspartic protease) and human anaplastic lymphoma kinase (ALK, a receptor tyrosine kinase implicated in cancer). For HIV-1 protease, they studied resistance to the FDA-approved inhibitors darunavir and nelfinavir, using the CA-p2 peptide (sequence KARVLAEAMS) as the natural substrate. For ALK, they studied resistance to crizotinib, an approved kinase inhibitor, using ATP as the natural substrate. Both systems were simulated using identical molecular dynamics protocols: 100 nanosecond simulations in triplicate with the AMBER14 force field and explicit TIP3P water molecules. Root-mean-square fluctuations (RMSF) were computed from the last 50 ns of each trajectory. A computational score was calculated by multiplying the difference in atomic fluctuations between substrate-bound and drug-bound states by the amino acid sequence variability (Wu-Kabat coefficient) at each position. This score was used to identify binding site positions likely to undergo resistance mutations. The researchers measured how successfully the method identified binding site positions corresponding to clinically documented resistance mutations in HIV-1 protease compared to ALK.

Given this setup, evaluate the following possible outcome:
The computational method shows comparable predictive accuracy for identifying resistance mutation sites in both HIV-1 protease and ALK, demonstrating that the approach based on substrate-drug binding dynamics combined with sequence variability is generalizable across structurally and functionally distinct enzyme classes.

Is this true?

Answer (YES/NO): NO